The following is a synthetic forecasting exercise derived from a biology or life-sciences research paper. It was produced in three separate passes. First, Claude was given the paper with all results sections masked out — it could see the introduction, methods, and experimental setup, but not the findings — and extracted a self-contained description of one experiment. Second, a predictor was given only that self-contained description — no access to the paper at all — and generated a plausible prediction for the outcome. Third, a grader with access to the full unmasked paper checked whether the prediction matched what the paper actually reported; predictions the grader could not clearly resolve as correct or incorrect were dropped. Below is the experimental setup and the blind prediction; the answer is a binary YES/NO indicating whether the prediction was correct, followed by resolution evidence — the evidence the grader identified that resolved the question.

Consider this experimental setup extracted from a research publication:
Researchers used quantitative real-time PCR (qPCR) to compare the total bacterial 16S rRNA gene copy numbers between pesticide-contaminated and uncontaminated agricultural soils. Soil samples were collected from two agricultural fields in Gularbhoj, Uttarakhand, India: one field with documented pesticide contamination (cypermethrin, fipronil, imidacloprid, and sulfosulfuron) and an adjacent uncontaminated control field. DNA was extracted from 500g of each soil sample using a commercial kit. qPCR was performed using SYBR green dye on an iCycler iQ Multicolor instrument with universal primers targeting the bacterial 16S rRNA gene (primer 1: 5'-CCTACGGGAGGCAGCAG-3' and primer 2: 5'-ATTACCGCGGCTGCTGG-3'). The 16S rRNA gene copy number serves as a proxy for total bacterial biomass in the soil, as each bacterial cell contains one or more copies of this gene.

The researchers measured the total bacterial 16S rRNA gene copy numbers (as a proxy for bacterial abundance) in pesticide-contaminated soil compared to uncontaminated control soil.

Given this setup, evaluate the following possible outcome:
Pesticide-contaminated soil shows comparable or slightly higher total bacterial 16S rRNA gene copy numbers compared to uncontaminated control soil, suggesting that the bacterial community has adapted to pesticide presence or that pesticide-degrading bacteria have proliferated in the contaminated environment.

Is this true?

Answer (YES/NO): NO